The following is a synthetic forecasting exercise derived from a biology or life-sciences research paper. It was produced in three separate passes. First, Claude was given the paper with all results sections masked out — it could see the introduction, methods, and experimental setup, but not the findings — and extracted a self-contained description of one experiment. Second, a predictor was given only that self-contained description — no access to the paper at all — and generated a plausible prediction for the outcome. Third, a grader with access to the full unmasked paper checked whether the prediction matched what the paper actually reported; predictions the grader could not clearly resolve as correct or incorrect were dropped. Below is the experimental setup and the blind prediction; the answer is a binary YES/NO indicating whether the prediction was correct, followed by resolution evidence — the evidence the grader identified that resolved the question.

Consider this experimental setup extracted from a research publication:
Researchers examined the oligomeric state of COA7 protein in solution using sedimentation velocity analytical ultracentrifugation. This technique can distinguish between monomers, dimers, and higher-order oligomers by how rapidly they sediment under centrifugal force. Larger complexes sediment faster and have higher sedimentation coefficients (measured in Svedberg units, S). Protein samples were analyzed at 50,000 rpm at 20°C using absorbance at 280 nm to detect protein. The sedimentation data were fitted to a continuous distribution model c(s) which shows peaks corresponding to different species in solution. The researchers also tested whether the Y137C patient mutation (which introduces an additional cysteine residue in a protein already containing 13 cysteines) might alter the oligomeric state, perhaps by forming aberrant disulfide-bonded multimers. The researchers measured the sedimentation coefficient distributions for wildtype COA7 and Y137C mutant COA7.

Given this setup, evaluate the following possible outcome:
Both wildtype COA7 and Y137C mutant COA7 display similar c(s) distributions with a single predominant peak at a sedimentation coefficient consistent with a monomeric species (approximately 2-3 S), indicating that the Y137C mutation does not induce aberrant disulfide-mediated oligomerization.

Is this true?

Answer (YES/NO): NO